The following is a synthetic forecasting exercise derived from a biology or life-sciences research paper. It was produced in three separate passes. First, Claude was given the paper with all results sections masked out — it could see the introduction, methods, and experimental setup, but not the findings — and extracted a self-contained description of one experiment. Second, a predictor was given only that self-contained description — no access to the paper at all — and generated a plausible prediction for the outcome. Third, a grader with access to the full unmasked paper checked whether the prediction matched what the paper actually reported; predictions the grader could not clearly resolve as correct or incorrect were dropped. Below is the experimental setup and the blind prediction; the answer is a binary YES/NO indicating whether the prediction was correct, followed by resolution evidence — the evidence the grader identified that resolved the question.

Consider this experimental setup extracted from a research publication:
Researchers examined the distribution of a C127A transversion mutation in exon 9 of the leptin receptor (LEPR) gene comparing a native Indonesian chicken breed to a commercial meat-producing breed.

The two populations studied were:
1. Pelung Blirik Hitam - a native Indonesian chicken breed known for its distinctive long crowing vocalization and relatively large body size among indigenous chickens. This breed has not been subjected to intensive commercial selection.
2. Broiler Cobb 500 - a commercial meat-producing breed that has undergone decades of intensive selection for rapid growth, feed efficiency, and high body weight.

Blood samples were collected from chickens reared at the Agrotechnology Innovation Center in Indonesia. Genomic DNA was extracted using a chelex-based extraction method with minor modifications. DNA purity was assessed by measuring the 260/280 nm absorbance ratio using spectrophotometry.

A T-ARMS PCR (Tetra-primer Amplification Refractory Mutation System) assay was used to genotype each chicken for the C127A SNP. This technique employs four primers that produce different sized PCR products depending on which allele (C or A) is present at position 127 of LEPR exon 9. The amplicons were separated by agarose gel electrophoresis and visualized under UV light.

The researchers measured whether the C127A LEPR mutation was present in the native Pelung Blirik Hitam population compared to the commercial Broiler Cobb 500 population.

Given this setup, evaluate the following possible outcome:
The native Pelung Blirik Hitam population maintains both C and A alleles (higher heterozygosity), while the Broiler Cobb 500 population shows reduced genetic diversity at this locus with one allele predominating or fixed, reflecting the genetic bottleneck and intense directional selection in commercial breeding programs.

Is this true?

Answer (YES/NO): NO